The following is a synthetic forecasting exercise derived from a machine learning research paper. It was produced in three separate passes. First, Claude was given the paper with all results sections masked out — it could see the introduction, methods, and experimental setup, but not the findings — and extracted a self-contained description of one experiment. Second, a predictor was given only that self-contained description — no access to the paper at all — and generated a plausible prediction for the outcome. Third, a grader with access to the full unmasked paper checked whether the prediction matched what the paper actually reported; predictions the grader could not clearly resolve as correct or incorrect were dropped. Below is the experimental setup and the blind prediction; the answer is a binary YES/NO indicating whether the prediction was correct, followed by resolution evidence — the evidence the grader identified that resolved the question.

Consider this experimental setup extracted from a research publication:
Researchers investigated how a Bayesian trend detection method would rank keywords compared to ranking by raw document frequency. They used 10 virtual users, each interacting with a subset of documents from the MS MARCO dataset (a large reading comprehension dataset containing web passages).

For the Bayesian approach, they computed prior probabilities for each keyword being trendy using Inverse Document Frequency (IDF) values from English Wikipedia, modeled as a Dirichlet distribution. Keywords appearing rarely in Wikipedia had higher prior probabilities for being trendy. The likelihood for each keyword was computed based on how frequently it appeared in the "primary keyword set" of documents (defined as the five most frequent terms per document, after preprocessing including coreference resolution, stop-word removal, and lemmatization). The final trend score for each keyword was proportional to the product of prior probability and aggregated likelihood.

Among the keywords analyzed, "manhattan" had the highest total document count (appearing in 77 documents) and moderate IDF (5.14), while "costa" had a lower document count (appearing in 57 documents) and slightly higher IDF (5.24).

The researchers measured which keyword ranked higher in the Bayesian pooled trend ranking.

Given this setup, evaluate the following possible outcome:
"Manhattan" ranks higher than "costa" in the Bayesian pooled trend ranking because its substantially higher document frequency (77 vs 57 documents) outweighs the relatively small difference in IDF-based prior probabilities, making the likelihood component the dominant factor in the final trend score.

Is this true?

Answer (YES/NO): NO